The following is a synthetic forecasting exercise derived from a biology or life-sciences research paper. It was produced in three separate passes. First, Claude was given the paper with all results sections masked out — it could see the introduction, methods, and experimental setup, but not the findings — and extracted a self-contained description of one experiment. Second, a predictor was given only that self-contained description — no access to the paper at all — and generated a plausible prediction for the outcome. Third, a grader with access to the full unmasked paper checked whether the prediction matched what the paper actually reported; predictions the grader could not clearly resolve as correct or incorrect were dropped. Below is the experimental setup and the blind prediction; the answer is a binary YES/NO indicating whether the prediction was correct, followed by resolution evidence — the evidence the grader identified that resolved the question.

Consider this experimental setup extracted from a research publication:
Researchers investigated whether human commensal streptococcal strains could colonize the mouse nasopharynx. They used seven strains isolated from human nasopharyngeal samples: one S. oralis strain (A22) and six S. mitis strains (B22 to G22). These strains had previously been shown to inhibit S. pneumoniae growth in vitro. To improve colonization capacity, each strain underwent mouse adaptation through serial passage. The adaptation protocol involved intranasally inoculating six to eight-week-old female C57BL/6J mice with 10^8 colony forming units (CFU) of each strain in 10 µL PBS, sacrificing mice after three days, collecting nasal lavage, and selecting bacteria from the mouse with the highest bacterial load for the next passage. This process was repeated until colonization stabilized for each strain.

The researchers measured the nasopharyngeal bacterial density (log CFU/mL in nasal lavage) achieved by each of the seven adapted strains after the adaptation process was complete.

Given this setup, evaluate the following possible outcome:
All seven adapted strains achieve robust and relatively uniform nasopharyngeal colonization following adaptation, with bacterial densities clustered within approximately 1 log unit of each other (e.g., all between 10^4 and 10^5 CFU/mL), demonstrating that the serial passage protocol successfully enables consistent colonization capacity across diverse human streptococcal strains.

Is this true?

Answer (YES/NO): NO